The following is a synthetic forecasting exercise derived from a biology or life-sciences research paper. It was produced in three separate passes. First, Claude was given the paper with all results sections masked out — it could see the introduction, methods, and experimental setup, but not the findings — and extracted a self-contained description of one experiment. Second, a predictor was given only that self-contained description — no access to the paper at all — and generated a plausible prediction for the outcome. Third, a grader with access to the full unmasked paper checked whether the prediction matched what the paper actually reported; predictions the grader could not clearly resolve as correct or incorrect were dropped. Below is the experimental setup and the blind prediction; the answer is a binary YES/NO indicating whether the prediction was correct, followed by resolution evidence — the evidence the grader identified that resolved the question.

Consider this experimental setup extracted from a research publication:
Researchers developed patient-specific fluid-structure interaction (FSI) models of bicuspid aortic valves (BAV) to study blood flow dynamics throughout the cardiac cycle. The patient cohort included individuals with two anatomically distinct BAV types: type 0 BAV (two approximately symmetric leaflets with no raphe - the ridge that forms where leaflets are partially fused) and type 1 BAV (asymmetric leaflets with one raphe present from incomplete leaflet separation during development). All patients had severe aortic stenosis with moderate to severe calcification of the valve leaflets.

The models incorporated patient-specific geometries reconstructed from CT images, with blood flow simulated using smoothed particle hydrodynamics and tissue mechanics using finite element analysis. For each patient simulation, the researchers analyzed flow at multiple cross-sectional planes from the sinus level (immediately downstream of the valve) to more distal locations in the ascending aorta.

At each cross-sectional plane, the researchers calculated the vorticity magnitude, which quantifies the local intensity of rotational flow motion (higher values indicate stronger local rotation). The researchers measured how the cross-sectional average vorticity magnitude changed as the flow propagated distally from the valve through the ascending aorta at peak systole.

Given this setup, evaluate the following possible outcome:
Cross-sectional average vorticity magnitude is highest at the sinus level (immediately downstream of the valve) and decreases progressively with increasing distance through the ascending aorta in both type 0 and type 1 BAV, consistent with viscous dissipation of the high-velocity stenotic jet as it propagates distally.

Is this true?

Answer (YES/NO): YES